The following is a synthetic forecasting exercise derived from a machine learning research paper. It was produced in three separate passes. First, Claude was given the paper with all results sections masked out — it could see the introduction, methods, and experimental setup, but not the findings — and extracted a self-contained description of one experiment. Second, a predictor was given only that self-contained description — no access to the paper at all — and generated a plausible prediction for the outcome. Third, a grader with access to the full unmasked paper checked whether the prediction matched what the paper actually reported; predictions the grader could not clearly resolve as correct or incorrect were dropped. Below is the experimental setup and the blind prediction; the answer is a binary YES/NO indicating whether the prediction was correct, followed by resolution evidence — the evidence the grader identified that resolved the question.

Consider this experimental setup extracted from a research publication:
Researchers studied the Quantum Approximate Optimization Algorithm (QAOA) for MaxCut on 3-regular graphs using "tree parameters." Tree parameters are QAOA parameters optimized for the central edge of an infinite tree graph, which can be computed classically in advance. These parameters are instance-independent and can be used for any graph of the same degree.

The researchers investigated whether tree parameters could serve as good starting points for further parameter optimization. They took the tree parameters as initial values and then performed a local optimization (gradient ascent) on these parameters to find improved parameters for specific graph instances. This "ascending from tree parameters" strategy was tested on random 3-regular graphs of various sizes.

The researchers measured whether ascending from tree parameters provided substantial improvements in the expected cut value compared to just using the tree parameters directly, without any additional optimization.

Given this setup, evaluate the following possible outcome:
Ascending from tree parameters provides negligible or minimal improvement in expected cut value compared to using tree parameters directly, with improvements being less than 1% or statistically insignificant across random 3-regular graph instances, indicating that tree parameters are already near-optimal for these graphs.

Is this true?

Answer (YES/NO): YES